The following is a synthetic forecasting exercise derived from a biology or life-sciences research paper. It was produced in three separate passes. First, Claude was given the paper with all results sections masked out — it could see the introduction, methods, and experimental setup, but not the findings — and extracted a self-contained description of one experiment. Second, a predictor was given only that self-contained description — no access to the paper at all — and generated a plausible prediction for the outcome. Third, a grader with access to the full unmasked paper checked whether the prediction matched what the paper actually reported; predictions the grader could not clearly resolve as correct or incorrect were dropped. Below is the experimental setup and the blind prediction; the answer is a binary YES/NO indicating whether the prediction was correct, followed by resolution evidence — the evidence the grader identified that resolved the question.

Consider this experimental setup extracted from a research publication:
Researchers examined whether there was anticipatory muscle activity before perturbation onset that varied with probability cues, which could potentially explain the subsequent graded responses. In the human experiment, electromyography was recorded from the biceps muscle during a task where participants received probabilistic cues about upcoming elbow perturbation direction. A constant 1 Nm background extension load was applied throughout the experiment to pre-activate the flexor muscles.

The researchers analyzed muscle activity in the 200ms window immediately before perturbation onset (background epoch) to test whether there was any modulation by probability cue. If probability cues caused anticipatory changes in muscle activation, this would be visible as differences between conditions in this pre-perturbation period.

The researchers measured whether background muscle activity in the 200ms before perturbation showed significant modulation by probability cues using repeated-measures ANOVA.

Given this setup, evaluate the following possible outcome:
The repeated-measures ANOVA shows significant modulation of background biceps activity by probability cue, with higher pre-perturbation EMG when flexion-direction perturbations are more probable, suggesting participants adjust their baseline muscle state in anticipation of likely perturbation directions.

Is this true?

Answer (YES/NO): NO